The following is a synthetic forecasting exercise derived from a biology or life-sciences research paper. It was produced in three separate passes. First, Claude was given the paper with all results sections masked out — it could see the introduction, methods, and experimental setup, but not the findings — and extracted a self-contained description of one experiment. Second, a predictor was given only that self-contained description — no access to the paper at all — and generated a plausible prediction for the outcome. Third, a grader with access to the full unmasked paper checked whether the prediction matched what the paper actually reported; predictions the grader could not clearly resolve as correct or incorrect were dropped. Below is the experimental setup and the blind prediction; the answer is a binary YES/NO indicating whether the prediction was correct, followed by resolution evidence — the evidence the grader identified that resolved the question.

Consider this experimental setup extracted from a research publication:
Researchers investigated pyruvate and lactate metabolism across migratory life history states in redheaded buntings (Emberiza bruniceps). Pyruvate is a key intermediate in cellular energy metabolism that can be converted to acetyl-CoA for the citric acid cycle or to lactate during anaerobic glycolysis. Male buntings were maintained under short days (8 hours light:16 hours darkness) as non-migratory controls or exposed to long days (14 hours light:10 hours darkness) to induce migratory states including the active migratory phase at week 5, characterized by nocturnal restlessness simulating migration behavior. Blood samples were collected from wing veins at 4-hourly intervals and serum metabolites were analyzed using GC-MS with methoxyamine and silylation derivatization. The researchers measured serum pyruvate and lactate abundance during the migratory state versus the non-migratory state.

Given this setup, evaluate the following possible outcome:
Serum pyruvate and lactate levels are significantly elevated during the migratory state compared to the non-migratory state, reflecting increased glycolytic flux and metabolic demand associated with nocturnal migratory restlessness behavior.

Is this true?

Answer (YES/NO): YES